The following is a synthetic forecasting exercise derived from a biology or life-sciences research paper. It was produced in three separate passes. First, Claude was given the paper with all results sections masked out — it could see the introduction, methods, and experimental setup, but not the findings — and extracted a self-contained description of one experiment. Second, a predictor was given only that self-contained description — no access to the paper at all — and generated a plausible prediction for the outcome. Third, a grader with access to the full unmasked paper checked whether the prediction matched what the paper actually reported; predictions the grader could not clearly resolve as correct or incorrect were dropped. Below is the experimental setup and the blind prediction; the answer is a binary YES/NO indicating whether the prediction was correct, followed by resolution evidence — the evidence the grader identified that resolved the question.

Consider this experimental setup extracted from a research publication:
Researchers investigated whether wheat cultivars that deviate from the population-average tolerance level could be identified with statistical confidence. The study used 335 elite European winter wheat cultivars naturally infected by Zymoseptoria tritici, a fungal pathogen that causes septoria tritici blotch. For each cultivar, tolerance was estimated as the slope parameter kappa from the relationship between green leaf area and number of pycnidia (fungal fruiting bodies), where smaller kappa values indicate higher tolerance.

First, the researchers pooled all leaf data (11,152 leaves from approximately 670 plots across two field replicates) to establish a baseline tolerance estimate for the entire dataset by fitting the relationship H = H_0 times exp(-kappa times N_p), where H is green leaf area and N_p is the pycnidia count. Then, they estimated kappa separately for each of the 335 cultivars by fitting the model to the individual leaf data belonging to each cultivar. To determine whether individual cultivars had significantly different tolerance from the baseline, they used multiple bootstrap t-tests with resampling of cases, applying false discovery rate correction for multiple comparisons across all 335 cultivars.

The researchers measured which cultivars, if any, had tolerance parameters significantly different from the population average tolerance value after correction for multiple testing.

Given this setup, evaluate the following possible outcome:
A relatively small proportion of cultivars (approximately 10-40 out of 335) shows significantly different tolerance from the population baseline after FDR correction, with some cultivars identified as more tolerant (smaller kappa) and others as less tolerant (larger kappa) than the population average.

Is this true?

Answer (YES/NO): NO